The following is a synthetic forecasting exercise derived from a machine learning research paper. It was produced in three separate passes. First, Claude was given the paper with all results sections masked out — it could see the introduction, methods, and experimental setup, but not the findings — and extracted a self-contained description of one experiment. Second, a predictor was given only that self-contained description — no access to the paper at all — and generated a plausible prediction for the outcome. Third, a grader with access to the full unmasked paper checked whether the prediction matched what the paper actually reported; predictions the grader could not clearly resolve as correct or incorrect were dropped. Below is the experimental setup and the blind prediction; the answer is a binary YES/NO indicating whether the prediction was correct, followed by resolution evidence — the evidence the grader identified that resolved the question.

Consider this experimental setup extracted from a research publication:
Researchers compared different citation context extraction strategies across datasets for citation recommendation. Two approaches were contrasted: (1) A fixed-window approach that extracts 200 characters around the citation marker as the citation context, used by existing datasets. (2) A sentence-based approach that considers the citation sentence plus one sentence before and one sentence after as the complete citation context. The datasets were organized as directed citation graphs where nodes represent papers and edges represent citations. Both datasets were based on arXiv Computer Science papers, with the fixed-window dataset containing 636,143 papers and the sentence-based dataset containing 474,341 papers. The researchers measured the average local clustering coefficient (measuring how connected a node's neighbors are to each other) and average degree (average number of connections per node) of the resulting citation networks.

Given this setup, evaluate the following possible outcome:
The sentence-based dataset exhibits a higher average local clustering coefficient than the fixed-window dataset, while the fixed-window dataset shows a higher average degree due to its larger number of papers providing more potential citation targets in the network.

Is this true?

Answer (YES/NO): NO